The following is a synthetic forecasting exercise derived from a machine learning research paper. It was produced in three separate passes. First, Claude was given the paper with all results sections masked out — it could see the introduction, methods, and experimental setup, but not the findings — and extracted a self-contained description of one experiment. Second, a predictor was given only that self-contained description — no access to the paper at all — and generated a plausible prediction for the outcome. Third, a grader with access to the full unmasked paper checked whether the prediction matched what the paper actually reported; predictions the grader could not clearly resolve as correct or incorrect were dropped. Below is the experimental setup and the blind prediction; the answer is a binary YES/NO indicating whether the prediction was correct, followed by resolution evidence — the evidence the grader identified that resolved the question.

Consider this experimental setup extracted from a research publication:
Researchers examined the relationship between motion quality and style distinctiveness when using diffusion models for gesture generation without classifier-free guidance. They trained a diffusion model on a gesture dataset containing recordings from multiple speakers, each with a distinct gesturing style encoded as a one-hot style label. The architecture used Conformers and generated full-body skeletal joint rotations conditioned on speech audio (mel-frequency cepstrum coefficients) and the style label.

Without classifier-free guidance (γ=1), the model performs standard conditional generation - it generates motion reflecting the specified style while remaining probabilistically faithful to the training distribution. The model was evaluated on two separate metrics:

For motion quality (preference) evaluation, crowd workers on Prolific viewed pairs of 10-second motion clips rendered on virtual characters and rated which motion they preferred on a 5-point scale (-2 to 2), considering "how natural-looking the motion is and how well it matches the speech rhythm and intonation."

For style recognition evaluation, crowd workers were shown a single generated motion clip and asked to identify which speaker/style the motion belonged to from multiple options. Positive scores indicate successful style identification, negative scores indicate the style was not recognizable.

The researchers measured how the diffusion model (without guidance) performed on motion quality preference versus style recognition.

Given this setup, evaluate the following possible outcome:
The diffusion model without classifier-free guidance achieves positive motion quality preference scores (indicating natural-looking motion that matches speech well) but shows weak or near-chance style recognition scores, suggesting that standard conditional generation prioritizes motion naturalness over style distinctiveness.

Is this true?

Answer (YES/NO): NO